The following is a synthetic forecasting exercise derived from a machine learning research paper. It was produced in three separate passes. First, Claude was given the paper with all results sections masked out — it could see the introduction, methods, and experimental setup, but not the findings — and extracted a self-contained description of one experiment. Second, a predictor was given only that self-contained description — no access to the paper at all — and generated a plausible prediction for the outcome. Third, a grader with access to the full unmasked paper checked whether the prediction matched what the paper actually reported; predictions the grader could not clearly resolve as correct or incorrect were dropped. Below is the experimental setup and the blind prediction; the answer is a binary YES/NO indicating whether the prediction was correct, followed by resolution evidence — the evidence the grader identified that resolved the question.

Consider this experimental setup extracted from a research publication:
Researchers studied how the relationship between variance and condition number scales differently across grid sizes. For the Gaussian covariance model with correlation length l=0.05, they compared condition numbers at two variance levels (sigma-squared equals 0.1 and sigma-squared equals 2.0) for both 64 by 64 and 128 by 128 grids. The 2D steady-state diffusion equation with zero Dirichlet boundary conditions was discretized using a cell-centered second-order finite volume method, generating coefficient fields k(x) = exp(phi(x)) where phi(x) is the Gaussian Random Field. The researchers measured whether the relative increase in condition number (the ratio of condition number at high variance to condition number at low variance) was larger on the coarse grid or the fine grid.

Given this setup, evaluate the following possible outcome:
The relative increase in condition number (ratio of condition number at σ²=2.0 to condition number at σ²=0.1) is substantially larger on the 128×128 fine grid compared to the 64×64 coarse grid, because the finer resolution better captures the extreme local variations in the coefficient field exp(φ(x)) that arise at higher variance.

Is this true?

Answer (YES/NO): NO